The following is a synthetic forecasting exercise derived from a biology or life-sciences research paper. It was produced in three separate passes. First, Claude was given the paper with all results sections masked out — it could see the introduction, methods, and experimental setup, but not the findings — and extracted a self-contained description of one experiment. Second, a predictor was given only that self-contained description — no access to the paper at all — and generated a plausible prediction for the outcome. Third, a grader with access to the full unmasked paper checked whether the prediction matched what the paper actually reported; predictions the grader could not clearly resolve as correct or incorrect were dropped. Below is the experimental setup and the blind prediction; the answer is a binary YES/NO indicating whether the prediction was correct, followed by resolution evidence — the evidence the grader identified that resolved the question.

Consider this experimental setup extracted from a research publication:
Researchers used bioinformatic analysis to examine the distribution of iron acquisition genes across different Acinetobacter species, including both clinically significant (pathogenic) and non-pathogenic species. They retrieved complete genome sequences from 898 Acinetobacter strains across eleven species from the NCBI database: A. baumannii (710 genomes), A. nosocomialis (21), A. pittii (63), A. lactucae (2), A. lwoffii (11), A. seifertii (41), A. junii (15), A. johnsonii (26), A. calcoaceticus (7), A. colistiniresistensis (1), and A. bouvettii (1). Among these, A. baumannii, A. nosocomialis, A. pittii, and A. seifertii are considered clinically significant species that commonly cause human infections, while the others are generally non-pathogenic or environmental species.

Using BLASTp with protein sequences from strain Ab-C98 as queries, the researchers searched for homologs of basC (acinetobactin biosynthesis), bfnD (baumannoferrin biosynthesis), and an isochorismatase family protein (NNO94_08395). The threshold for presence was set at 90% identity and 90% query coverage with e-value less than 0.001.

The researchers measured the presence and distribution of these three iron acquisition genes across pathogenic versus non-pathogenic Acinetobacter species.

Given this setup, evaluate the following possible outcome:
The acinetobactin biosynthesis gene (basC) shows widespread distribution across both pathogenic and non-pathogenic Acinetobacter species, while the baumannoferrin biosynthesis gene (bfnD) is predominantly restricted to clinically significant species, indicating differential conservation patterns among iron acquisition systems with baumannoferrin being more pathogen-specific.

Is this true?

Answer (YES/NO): NO